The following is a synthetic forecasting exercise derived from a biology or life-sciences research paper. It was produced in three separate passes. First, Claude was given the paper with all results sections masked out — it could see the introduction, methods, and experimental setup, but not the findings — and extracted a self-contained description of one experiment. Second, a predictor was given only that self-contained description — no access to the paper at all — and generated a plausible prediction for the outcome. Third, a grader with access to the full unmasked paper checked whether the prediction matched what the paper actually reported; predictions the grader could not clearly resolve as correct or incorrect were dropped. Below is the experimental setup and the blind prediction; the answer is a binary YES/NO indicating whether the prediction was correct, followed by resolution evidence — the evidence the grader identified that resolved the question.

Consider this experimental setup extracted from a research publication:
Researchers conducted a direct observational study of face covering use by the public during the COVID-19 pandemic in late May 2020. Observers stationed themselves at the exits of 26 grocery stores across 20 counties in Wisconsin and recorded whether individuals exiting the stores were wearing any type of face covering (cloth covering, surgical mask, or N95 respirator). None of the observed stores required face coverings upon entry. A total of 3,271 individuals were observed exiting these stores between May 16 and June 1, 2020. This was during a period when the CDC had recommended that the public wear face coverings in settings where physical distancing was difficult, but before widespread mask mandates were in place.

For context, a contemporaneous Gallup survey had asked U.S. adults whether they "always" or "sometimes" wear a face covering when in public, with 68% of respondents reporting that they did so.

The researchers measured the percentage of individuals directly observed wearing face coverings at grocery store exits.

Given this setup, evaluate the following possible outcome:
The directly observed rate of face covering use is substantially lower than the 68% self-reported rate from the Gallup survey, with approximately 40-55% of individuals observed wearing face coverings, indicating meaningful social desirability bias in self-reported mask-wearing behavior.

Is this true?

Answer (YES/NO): YES